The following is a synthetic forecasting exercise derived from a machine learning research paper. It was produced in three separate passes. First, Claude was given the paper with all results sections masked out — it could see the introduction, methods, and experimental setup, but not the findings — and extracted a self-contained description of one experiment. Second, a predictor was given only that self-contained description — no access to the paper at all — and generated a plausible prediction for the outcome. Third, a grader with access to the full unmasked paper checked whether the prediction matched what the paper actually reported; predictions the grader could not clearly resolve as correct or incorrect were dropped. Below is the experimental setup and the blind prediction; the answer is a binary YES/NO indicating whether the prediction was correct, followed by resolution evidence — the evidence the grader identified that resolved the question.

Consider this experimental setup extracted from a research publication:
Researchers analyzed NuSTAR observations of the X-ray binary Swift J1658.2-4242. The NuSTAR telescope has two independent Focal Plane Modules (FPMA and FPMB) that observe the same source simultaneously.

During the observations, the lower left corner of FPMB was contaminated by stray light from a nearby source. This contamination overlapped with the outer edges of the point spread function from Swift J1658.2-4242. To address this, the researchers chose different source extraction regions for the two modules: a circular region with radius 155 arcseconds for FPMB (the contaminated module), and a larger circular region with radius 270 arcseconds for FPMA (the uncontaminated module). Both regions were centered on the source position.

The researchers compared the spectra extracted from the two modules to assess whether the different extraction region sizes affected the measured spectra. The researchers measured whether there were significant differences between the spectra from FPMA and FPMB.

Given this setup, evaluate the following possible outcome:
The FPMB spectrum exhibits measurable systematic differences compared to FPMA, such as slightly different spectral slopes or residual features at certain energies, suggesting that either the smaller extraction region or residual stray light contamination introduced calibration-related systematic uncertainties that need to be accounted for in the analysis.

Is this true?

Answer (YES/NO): NO